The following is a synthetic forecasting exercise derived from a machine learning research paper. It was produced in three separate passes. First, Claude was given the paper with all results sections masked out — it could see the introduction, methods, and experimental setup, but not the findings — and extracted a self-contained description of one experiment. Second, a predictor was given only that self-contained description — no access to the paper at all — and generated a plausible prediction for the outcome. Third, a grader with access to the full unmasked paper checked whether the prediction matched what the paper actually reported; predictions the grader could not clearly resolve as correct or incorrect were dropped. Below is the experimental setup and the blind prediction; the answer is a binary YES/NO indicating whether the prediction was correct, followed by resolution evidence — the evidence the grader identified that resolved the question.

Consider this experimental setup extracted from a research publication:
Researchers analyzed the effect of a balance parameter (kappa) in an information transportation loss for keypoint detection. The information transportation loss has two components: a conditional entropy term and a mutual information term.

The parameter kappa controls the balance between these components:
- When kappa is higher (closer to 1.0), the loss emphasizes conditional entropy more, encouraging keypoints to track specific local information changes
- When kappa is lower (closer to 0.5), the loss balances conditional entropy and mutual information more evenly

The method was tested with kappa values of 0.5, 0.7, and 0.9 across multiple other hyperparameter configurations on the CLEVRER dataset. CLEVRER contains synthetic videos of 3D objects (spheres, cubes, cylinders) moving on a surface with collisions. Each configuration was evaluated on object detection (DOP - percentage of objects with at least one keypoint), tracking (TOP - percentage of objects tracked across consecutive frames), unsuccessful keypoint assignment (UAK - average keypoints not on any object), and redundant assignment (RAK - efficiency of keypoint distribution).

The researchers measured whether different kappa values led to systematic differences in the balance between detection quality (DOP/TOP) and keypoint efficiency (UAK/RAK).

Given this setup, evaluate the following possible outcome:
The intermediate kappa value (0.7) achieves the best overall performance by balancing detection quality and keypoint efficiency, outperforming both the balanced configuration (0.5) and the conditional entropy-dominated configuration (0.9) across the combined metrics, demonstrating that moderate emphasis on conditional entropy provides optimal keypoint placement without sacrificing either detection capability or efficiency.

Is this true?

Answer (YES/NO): NO